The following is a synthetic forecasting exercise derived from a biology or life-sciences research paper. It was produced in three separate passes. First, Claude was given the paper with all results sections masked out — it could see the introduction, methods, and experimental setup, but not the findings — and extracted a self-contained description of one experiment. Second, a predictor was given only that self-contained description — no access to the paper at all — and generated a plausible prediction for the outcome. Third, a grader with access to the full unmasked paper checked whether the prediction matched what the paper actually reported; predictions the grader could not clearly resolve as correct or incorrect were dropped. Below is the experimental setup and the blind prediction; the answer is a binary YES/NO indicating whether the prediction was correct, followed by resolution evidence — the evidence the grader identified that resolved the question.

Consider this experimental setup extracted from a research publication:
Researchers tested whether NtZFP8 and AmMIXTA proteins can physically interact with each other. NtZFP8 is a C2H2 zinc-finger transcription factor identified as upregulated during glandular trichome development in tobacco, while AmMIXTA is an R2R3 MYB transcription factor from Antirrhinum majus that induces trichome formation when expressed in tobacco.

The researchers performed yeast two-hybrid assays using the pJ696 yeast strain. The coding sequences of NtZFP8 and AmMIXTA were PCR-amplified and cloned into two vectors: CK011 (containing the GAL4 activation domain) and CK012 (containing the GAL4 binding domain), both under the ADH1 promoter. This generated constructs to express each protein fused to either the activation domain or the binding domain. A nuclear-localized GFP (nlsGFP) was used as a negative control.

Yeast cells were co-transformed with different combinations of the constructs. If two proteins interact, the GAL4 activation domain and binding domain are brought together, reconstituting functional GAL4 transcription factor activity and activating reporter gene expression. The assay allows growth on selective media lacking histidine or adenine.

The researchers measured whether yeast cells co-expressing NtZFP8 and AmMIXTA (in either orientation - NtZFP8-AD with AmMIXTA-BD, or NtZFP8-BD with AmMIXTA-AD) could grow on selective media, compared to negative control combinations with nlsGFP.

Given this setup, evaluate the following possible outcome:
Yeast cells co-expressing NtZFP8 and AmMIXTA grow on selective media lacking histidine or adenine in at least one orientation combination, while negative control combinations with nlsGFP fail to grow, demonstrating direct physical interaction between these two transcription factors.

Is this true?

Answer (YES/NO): YES